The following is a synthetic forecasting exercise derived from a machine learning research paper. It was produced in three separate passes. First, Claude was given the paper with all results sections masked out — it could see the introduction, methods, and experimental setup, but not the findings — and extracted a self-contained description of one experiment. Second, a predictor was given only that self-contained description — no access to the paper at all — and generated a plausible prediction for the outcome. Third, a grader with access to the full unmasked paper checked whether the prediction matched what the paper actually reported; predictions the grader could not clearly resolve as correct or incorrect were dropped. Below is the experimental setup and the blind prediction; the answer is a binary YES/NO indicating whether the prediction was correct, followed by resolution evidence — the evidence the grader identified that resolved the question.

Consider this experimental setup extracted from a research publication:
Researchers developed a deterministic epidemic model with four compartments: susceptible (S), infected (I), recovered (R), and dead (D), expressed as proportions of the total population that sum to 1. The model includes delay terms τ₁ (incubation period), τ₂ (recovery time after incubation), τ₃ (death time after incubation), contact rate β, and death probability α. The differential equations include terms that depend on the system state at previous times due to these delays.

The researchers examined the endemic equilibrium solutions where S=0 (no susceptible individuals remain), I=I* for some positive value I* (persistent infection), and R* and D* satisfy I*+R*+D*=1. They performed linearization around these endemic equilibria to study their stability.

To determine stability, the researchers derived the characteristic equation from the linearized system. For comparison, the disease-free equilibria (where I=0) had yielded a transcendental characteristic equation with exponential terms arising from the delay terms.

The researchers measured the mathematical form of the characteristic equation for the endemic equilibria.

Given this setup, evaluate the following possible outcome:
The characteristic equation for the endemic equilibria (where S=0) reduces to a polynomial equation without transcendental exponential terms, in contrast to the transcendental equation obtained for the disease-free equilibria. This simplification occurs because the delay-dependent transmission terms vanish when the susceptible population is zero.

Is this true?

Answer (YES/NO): YES